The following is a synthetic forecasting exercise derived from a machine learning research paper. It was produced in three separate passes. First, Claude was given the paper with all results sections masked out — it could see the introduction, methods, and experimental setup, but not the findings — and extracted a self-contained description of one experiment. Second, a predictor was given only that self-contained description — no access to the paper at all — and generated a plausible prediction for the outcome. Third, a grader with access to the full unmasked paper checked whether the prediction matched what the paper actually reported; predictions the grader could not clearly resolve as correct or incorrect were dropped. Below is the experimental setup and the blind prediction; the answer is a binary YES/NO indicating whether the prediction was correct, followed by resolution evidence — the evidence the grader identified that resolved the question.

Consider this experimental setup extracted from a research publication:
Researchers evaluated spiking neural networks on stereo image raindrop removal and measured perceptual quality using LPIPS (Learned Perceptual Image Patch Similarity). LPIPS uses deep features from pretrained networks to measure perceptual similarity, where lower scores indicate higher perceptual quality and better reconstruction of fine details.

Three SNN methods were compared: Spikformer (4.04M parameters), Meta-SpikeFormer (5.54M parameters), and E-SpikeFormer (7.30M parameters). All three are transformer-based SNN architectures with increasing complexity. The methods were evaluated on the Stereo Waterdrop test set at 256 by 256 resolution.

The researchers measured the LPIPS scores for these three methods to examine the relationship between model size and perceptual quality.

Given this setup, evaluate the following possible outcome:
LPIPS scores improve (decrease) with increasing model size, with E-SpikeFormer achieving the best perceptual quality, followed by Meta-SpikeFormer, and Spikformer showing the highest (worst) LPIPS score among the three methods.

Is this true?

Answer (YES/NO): YES